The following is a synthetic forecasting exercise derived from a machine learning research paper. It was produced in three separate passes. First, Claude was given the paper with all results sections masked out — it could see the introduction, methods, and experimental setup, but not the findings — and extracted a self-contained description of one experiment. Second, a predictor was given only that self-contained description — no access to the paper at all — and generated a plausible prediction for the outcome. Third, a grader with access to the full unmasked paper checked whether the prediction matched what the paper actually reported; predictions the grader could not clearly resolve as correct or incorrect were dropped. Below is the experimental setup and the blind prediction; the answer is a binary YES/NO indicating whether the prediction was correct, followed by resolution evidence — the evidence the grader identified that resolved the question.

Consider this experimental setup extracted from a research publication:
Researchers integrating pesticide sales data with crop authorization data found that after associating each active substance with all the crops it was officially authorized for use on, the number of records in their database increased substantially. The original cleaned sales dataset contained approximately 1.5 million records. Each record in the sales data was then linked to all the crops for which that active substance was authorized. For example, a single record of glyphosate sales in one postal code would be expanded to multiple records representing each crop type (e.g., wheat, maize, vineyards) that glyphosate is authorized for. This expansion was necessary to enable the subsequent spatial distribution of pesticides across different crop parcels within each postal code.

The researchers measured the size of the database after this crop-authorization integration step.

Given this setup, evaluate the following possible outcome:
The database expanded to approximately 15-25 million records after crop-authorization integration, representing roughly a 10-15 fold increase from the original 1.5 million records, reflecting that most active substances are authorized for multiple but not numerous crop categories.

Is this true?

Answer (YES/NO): NO